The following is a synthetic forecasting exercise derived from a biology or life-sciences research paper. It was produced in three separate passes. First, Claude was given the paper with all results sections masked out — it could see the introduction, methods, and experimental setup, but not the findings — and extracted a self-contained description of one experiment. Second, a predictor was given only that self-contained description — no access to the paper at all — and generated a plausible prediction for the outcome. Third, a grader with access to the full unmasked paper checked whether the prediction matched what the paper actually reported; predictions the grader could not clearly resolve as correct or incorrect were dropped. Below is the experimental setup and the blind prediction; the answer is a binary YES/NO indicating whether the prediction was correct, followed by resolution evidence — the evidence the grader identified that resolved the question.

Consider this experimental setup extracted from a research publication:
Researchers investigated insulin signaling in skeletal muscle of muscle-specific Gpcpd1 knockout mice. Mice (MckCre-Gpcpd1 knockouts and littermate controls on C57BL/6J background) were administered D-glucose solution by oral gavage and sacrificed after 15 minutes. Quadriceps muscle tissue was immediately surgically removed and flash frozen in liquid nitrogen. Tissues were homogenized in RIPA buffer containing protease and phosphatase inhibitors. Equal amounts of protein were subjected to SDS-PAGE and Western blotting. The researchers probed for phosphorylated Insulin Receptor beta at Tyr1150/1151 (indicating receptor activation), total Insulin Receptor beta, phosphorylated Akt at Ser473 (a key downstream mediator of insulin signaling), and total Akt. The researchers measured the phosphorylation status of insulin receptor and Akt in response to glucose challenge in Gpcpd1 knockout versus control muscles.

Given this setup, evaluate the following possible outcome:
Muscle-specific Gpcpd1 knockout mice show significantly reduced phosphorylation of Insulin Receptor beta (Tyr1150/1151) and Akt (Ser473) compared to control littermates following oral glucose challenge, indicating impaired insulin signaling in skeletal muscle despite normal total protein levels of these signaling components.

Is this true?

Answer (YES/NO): YES